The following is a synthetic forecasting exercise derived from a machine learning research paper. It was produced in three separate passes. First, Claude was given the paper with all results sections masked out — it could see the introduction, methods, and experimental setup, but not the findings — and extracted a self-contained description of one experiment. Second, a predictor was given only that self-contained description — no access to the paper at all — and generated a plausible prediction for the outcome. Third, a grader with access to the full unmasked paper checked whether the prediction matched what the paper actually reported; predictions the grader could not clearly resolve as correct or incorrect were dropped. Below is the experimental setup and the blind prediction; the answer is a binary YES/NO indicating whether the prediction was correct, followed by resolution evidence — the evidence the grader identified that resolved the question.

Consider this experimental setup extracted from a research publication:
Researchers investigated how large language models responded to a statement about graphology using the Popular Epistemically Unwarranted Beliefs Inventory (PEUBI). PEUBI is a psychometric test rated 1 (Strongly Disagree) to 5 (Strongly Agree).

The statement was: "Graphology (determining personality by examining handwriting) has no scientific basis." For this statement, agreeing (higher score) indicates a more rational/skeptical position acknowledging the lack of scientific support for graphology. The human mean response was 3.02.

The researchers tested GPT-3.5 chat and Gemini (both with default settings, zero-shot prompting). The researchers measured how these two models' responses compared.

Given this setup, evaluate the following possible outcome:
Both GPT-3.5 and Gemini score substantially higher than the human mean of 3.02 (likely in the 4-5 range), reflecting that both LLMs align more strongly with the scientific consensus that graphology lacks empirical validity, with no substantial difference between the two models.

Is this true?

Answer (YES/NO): YES